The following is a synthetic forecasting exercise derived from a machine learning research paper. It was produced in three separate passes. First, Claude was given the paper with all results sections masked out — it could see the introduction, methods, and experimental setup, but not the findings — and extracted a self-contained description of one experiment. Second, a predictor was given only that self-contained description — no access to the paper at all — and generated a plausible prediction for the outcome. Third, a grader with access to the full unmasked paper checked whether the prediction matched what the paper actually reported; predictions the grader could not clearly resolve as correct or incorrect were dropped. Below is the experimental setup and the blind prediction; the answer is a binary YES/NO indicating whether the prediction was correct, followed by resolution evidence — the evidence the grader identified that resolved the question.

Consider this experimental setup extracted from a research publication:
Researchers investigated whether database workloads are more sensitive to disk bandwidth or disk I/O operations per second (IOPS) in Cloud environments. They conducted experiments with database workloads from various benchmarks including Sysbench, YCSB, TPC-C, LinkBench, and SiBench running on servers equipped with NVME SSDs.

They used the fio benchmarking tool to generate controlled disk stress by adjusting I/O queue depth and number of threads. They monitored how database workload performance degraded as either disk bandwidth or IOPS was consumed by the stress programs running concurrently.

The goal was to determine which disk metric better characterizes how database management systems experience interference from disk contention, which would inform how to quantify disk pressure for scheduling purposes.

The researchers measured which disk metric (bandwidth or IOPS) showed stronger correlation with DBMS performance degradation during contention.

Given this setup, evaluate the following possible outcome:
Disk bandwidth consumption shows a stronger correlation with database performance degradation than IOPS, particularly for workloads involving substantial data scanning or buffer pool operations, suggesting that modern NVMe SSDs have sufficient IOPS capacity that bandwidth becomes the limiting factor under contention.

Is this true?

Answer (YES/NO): NO